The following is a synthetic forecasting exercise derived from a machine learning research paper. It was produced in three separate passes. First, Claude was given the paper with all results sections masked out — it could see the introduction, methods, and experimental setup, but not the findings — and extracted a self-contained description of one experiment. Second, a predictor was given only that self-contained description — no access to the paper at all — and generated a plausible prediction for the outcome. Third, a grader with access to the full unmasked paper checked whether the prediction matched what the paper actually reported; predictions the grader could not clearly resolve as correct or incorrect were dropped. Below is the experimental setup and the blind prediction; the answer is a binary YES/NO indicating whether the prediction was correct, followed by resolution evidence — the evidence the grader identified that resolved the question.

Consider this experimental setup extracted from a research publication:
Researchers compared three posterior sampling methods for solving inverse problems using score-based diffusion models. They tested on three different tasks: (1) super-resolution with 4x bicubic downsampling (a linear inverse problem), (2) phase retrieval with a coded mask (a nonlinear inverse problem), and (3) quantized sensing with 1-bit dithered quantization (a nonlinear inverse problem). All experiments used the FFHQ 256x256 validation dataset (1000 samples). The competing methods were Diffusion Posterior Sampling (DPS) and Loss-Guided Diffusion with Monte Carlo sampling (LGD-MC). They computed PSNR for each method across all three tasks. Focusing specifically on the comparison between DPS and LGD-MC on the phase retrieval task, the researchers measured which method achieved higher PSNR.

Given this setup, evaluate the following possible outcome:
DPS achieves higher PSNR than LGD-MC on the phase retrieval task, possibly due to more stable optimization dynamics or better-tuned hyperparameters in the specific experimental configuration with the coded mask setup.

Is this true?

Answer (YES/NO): YES